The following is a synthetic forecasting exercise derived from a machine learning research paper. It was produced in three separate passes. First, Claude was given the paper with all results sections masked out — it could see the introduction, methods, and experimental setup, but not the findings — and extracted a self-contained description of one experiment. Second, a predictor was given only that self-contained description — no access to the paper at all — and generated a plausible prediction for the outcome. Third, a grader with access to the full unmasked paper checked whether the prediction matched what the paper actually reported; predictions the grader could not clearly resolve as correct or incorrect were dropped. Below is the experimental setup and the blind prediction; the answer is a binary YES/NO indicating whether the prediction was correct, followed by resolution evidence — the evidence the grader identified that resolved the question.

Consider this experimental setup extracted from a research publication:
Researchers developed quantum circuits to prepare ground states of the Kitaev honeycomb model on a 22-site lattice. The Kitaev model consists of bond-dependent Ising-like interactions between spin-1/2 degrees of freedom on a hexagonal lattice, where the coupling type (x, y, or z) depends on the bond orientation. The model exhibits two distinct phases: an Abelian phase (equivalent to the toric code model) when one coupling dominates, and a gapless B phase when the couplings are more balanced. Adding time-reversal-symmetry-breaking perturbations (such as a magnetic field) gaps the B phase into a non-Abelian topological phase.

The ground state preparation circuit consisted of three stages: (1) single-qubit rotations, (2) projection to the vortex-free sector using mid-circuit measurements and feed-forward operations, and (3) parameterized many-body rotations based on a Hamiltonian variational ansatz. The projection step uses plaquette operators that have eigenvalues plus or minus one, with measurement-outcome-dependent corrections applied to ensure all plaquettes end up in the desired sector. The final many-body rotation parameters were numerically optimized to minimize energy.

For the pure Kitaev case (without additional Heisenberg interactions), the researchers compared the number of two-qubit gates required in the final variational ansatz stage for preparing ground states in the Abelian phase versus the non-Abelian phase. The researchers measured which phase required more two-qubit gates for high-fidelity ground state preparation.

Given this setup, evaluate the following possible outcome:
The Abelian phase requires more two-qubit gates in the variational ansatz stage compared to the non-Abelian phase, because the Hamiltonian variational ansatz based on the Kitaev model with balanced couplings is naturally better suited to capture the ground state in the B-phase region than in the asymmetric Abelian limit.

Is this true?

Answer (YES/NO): NO